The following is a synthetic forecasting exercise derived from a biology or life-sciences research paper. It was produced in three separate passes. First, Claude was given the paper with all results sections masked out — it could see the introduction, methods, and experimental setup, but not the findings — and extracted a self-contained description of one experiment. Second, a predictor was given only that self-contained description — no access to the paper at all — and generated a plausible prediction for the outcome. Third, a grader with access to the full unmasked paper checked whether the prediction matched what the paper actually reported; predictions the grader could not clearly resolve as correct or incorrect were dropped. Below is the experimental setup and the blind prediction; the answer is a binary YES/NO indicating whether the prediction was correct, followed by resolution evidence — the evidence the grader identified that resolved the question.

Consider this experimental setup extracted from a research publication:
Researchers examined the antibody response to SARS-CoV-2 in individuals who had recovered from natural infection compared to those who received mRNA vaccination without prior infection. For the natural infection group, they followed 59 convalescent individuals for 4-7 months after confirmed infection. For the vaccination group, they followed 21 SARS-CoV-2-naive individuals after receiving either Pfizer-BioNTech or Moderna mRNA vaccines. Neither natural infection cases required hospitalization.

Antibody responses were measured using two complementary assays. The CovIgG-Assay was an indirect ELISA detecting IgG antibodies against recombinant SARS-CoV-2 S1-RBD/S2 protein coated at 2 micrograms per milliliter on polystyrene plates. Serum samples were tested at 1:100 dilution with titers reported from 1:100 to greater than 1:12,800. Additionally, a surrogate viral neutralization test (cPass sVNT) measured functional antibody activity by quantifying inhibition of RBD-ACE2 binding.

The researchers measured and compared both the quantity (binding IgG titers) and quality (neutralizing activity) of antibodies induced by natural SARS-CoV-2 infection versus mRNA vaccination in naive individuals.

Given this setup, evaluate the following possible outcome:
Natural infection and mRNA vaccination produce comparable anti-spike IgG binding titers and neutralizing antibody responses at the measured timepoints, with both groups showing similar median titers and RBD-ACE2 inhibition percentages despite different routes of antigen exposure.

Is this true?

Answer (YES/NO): NO